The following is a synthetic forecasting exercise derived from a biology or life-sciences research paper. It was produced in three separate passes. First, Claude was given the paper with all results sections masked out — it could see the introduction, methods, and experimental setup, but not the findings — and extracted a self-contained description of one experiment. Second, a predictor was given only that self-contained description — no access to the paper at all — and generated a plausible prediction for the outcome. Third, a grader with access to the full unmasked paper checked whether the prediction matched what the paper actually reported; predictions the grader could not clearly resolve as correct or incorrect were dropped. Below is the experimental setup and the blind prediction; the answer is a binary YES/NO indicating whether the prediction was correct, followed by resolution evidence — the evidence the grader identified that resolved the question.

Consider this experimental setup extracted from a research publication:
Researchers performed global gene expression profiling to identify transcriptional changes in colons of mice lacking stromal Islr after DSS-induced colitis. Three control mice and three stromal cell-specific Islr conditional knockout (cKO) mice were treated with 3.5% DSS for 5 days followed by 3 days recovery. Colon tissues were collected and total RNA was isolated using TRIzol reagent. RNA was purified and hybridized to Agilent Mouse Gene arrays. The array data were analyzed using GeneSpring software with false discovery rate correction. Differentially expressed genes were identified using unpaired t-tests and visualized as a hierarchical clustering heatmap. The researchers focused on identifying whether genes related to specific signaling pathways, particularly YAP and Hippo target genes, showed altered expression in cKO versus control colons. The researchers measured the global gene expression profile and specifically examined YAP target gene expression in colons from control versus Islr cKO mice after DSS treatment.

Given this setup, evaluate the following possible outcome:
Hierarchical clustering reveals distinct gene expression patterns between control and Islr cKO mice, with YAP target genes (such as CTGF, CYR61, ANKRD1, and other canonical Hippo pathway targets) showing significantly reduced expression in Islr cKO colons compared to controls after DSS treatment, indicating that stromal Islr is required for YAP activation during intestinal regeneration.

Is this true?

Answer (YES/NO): YES